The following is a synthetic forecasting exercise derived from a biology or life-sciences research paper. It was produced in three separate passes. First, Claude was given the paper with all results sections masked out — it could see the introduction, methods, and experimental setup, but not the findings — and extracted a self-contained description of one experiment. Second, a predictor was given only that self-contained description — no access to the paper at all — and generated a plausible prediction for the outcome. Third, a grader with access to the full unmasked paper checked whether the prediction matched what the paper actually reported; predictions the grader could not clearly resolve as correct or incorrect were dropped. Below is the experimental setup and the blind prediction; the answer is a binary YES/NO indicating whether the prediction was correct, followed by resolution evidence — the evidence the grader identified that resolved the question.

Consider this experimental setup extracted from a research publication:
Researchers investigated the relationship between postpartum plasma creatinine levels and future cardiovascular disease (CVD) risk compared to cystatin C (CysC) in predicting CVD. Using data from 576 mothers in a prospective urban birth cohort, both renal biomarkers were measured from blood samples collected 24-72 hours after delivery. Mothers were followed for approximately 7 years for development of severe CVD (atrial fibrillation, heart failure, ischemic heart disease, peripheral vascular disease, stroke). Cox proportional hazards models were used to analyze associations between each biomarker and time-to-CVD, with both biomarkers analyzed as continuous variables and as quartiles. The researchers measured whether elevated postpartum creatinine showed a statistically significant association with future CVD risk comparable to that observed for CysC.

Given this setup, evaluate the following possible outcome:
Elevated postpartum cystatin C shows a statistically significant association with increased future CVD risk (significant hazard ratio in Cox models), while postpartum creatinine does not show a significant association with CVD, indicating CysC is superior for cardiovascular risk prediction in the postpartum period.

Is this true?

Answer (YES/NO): YES